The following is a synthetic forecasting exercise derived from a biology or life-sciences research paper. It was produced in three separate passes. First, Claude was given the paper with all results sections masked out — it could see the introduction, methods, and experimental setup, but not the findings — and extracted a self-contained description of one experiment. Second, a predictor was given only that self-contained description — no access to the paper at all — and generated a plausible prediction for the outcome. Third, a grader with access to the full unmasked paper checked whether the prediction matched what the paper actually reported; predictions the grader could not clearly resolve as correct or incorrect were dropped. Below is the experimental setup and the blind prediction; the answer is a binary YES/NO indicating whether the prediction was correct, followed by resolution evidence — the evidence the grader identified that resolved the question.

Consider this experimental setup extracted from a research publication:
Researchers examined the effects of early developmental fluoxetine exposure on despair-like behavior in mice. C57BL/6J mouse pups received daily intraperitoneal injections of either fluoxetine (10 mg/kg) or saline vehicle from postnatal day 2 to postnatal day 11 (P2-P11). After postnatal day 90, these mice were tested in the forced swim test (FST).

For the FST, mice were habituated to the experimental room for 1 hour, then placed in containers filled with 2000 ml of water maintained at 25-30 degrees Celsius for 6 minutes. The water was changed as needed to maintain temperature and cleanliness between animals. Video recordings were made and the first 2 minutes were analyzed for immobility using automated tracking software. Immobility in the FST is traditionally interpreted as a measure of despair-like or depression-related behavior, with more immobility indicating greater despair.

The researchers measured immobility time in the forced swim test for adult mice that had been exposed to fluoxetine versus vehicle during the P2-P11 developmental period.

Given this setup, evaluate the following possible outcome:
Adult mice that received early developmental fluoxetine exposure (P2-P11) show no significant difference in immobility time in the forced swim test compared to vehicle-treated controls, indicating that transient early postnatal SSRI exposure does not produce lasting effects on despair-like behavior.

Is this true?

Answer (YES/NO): YES